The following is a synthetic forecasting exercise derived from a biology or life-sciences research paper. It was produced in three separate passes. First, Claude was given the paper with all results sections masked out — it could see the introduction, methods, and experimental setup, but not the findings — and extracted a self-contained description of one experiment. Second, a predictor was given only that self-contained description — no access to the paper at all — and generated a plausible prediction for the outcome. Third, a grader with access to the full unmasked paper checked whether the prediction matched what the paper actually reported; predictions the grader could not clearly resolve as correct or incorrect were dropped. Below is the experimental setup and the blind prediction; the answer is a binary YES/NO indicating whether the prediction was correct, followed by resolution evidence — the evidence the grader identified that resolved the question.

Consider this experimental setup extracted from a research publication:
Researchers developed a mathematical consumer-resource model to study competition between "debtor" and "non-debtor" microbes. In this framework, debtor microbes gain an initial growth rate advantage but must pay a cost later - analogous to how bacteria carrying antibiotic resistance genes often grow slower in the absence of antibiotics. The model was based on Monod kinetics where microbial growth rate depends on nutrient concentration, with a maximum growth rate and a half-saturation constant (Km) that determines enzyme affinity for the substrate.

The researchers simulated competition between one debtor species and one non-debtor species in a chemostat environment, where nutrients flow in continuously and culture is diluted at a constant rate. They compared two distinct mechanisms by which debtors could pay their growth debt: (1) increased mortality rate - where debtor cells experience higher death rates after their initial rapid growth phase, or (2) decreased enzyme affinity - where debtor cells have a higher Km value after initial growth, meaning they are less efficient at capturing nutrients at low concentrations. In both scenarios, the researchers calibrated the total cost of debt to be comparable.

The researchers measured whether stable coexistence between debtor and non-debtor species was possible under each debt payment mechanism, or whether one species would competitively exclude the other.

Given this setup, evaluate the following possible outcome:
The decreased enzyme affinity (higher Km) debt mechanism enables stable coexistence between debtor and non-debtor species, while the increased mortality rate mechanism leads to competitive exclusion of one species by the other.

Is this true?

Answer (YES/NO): YES